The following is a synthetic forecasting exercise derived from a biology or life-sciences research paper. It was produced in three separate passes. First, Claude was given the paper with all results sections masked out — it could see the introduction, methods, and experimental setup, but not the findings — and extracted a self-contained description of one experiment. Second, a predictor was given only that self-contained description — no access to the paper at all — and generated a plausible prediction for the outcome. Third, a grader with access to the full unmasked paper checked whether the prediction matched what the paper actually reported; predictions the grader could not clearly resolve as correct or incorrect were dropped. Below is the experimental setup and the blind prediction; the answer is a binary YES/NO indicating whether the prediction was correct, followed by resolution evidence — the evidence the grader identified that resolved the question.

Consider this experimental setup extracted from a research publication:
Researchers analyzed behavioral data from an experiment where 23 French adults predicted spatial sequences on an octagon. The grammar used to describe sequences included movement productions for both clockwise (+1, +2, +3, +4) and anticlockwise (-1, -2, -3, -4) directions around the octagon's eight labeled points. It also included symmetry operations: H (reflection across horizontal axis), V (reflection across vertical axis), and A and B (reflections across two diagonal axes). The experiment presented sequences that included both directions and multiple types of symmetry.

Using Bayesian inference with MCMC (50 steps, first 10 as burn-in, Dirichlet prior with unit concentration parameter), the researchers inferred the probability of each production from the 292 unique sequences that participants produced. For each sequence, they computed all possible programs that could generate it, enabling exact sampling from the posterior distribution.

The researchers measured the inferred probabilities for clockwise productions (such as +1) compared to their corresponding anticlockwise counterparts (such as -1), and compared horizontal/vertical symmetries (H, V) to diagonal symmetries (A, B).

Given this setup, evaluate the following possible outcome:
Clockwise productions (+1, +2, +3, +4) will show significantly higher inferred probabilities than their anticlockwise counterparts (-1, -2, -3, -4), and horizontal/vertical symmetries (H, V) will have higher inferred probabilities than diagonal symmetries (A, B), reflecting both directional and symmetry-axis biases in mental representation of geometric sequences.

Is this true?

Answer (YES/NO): NO